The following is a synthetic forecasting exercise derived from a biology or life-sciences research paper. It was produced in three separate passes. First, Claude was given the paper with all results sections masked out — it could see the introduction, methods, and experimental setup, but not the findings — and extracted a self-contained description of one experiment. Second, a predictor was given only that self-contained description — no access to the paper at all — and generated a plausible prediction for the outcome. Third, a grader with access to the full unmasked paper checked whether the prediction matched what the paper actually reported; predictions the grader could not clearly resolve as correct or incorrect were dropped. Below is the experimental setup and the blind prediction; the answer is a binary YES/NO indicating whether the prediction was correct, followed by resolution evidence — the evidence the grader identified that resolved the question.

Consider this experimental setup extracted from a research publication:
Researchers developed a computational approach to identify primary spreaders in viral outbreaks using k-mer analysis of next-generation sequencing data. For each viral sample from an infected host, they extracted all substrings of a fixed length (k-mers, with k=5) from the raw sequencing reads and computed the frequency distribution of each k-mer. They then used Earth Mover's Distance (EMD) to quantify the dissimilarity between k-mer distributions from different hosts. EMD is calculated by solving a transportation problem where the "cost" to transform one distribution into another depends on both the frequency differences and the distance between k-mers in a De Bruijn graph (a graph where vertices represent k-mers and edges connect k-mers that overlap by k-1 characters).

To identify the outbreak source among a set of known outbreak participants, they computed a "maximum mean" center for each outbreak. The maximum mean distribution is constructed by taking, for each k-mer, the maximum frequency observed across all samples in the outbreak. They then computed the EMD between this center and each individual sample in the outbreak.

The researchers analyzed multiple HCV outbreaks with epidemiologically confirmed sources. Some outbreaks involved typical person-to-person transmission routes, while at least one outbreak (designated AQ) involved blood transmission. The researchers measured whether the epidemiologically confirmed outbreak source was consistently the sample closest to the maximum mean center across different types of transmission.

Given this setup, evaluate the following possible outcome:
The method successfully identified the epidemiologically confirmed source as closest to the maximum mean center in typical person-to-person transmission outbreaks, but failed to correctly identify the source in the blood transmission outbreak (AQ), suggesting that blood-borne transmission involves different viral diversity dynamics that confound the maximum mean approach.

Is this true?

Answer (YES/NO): YES